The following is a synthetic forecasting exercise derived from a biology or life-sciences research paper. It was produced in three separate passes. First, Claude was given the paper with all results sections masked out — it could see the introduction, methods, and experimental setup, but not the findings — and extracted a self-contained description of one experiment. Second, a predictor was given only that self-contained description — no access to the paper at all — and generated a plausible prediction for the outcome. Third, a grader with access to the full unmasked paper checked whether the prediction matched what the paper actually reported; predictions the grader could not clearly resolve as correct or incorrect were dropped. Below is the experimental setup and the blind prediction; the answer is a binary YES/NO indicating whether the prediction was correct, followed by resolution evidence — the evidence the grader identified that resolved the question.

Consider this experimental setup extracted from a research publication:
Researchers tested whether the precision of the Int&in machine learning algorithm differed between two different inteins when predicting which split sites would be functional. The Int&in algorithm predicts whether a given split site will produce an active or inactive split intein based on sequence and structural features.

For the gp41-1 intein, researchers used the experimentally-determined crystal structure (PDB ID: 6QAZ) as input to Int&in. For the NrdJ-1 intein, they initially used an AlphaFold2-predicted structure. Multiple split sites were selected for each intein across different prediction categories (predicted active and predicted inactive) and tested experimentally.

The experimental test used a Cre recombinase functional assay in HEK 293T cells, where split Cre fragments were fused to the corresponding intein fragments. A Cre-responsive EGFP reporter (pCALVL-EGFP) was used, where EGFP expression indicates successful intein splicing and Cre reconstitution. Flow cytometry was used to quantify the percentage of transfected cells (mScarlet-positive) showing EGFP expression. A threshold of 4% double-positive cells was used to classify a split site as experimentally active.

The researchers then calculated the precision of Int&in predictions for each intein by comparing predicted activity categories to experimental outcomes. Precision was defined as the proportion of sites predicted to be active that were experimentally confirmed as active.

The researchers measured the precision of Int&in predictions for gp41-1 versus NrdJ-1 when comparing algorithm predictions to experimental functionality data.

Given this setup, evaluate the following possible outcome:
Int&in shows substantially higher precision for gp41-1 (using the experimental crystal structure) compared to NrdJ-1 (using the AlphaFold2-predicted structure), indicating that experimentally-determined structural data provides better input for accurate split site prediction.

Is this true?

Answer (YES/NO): NO